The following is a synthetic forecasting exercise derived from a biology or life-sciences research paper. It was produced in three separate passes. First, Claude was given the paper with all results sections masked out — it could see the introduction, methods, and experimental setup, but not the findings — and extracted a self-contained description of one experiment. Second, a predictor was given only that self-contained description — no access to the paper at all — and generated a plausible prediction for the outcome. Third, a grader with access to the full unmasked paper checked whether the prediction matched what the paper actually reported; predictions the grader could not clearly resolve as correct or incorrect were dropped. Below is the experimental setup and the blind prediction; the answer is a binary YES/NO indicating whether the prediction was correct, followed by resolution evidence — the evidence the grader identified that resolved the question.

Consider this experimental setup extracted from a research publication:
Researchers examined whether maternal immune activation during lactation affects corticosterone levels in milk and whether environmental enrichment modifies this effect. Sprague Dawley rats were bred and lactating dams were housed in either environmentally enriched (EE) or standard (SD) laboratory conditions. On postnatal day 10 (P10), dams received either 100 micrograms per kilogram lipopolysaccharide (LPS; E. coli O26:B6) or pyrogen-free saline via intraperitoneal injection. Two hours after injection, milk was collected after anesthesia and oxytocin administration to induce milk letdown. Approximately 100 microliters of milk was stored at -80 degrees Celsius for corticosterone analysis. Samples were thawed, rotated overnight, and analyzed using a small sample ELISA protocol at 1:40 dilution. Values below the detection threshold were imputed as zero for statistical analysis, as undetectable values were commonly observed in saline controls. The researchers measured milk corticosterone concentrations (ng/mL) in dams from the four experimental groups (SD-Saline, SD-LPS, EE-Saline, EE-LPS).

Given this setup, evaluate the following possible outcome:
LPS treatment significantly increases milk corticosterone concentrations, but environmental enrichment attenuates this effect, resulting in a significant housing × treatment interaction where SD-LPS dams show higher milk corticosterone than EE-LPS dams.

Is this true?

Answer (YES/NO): NO